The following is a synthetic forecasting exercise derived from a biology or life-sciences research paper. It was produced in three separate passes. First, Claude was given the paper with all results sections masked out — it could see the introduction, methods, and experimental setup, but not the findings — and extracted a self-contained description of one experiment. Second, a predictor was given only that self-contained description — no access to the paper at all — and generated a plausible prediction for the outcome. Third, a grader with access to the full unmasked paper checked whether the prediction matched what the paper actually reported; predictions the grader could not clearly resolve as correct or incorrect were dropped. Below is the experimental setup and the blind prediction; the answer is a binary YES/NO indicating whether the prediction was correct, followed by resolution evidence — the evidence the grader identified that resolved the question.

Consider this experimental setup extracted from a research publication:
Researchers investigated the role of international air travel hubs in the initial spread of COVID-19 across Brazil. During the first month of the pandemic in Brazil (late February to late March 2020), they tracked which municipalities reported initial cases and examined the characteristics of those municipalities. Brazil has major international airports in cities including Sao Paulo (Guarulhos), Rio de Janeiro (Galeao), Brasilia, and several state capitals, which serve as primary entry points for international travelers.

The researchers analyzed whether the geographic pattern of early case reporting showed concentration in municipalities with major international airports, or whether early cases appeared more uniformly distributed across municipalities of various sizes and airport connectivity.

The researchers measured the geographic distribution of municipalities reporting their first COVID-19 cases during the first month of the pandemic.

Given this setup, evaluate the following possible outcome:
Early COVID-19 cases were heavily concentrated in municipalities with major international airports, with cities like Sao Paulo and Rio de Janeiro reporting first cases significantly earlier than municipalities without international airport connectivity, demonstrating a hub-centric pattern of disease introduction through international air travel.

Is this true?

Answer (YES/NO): YES